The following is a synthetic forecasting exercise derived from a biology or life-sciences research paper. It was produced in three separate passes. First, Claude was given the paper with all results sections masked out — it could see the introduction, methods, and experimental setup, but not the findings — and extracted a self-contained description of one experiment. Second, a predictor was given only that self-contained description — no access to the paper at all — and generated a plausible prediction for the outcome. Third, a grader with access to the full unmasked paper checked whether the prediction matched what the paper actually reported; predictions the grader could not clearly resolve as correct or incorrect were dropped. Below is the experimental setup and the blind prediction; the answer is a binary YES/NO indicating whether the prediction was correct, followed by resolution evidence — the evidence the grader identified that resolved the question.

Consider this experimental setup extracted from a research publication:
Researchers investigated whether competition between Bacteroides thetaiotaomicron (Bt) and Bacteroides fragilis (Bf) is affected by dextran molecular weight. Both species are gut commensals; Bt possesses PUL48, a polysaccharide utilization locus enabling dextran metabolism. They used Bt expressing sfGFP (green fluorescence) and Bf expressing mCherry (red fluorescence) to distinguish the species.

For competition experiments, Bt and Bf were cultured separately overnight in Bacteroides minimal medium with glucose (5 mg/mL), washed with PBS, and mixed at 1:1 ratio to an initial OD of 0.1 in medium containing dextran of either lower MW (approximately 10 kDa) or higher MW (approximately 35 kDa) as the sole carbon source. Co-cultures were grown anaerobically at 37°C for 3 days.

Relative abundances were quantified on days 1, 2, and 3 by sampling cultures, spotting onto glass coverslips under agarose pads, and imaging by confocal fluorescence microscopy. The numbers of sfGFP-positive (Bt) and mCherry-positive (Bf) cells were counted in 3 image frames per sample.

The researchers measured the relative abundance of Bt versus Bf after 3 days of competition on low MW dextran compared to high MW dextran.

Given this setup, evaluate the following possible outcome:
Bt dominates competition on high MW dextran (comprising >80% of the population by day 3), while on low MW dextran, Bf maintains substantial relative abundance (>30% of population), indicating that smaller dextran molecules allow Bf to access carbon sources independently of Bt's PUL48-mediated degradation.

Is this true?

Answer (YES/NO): NO